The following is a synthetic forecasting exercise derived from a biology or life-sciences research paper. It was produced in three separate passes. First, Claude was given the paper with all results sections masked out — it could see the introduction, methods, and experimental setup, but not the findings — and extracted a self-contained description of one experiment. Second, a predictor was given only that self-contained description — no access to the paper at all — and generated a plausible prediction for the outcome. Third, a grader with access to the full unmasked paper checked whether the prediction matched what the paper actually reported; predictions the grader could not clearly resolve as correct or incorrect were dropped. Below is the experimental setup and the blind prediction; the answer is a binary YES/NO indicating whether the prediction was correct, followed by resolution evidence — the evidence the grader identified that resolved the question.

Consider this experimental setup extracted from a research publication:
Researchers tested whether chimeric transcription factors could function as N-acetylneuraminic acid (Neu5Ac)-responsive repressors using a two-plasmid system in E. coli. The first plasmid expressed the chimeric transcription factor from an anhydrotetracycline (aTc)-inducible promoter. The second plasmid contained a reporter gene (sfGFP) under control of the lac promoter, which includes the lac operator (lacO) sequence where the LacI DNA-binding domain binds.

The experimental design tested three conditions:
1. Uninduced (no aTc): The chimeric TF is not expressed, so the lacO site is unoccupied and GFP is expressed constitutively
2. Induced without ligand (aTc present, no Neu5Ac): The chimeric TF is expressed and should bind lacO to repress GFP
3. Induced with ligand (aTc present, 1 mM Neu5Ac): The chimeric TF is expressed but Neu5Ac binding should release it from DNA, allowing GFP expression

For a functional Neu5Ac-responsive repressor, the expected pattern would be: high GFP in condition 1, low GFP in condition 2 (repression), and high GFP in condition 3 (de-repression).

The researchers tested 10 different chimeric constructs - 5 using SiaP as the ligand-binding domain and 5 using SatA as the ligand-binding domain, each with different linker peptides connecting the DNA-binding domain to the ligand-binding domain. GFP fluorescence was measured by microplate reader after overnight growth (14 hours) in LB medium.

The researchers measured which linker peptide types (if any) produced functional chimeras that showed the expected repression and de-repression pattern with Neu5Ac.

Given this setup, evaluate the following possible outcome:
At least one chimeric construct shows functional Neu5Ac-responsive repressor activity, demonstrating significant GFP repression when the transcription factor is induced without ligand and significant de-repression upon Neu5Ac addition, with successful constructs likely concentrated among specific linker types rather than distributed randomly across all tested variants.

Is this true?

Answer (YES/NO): YES